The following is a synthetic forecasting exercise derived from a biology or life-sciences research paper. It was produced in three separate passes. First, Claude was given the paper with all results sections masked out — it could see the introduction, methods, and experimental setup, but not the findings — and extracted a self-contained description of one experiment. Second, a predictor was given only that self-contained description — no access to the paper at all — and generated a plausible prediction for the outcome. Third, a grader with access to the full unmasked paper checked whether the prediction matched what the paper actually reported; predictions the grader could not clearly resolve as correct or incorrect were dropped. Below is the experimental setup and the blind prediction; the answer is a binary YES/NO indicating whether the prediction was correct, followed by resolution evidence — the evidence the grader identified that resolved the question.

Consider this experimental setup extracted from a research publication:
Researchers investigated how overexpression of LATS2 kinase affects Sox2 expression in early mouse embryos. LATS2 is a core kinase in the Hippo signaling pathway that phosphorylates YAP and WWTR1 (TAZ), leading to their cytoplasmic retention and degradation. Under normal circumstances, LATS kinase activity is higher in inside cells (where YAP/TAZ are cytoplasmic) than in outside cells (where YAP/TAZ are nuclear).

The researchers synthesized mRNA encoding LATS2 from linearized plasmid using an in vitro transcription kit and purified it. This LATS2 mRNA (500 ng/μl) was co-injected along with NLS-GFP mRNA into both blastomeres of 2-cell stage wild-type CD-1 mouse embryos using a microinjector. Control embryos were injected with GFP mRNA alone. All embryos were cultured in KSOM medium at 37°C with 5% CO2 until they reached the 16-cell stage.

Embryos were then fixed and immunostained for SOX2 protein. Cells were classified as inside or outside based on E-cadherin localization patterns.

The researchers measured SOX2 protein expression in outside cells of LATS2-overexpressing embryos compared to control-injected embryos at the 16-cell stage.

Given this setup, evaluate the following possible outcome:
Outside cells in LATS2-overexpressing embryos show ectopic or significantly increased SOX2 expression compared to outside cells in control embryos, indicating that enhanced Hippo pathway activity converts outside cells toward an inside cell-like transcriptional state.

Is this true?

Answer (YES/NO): YES